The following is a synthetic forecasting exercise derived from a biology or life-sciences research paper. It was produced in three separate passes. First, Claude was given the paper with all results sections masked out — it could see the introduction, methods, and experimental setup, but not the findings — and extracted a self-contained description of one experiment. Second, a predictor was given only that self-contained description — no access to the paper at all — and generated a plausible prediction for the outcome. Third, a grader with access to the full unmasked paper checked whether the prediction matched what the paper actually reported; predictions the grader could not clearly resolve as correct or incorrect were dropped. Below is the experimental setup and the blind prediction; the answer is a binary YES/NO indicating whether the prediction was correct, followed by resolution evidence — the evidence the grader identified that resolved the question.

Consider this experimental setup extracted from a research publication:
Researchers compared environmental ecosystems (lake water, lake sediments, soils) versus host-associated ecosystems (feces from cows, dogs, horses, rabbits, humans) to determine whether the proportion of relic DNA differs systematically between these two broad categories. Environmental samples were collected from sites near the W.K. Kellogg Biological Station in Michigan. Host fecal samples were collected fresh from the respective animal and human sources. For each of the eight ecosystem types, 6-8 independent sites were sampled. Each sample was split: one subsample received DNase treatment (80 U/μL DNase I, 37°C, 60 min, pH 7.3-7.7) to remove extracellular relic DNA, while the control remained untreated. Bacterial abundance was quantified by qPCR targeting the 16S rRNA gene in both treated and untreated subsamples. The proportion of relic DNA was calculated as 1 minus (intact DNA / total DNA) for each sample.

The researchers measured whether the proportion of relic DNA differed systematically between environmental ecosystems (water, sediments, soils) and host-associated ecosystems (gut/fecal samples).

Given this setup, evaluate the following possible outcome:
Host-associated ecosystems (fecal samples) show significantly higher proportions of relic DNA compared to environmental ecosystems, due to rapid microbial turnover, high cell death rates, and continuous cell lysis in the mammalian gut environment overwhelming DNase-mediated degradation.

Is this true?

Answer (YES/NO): NO